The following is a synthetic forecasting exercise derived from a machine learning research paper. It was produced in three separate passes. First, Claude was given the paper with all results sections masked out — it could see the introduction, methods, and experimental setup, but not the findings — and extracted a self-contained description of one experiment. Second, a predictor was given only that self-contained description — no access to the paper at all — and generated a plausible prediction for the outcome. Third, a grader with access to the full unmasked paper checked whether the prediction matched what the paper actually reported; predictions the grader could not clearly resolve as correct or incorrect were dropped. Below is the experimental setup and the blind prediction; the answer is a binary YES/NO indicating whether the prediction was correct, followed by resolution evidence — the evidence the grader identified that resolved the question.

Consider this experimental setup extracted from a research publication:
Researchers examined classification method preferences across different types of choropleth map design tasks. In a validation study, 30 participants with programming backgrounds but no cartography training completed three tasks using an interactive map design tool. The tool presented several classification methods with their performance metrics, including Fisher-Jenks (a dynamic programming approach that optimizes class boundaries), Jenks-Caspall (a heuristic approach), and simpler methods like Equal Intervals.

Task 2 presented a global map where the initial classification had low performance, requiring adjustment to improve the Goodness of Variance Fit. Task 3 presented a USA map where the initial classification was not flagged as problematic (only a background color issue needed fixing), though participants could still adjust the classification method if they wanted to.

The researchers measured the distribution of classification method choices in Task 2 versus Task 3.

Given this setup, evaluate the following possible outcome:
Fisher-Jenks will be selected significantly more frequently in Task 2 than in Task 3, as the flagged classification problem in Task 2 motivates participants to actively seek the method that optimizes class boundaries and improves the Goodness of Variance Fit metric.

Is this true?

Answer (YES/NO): YES